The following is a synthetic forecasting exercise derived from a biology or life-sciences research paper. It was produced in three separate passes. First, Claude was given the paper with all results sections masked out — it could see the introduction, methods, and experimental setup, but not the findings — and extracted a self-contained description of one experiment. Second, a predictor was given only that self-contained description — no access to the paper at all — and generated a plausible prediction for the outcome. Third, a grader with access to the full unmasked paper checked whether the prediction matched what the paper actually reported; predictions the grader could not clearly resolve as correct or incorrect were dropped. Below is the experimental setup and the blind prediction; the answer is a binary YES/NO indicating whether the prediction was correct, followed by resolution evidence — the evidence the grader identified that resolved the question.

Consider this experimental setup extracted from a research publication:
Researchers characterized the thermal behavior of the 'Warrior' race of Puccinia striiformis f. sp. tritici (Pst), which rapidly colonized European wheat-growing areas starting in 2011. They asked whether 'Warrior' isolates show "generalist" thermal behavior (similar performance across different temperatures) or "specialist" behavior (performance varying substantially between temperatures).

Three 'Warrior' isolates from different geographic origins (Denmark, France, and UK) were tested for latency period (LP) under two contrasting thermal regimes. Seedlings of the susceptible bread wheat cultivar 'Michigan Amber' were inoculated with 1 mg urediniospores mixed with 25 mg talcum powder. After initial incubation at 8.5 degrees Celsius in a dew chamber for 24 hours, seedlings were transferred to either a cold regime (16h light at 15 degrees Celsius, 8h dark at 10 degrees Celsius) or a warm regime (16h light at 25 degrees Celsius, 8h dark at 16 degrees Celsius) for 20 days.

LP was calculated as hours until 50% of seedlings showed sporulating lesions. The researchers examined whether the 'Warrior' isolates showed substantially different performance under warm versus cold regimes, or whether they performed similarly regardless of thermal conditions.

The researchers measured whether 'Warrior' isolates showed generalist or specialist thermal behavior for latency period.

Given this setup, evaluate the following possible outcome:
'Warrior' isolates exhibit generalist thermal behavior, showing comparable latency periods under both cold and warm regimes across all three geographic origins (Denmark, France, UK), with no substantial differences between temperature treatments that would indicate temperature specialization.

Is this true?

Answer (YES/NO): YES